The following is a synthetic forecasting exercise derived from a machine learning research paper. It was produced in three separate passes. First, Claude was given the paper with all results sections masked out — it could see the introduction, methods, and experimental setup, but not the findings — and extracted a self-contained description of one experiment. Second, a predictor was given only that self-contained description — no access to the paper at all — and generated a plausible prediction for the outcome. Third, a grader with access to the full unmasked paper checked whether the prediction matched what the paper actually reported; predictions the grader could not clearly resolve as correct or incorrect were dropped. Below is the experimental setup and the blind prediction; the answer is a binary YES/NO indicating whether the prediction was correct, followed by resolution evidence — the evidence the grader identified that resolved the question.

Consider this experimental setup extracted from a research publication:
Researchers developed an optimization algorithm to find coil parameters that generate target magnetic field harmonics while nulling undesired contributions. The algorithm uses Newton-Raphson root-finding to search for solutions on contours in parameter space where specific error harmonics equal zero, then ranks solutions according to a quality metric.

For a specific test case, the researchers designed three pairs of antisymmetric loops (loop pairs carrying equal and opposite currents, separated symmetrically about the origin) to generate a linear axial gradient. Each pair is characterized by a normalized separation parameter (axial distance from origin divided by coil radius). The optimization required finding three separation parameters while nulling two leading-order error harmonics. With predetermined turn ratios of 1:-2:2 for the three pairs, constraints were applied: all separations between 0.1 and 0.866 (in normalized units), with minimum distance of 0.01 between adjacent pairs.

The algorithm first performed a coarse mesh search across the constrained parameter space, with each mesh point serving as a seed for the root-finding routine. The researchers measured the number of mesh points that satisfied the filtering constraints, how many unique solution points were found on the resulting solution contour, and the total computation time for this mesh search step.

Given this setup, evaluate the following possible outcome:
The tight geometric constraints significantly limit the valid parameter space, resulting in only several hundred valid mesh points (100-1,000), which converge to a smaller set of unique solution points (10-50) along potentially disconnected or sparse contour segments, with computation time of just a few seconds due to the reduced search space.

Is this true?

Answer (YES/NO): NO